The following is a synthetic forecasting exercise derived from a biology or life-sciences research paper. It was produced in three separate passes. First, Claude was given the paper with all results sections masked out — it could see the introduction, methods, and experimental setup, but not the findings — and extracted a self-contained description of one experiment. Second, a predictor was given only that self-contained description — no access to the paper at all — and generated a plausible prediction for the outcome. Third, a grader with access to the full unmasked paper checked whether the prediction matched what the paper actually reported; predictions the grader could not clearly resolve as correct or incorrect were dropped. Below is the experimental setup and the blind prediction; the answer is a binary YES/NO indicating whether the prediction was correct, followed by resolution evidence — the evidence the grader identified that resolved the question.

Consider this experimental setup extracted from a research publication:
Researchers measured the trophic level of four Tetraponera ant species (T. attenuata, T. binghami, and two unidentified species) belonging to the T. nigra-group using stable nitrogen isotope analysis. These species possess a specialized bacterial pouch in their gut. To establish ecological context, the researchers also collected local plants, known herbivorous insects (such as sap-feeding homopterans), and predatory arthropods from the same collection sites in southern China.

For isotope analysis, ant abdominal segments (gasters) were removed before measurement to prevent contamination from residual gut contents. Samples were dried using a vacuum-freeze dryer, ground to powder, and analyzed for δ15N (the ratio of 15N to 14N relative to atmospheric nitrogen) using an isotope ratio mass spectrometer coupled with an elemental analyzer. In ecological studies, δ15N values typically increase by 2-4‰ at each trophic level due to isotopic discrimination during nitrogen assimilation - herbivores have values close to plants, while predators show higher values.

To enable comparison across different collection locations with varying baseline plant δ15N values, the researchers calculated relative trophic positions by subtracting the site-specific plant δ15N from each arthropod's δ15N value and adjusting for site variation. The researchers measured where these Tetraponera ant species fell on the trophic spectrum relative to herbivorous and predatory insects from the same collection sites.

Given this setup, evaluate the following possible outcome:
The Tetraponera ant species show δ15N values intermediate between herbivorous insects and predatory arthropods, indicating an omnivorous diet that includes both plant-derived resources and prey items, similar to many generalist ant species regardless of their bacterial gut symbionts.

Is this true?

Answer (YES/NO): NO